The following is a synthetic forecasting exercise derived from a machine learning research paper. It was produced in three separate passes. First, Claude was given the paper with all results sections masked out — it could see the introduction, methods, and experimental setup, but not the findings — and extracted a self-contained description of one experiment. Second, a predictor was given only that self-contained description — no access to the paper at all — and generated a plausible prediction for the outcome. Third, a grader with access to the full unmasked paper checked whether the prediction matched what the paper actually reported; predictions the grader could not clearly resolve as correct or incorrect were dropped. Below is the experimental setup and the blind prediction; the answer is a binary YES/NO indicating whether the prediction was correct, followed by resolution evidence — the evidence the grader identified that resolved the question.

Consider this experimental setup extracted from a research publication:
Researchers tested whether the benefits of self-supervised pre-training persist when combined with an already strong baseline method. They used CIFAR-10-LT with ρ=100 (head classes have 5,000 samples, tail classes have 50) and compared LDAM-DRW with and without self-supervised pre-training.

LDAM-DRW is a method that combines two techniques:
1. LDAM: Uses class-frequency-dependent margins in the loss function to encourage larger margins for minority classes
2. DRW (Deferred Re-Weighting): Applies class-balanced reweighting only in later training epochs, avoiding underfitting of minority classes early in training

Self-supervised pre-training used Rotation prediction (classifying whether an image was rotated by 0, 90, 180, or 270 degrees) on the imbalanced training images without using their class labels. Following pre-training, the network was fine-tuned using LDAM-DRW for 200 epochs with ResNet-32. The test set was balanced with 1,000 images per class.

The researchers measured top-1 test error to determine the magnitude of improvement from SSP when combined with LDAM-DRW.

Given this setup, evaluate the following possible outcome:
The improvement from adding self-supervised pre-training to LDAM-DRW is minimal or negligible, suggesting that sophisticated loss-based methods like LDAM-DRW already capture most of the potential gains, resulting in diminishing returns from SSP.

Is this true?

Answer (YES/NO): NO